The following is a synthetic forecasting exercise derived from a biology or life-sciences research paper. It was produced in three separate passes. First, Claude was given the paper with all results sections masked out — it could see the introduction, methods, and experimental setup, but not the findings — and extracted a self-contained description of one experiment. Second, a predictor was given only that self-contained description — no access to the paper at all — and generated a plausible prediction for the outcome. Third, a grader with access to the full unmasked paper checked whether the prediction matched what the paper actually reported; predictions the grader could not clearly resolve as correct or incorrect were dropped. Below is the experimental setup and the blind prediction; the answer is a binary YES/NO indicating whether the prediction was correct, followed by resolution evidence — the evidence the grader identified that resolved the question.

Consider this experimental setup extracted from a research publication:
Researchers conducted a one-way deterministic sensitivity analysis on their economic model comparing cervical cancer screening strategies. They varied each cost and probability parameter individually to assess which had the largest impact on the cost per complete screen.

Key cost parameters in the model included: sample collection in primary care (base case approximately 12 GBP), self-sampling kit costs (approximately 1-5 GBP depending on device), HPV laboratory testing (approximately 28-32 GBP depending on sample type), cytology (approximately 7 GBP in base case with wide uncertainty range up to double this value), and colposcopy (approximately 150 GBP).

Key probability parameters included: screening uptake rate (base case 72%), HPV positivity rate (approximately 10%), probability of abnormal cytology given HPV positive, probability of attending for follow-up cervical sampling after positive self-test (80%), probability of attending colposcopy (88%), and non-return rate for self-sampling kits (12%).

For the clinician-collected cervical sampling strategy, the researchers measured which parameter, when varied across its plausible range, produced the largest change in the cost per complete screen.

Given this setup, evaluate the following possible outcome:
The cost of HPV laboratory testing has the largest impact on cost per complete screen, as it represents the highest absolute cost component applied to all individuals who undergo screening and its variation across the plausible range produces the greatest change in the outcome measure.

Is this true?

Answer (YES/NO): NO